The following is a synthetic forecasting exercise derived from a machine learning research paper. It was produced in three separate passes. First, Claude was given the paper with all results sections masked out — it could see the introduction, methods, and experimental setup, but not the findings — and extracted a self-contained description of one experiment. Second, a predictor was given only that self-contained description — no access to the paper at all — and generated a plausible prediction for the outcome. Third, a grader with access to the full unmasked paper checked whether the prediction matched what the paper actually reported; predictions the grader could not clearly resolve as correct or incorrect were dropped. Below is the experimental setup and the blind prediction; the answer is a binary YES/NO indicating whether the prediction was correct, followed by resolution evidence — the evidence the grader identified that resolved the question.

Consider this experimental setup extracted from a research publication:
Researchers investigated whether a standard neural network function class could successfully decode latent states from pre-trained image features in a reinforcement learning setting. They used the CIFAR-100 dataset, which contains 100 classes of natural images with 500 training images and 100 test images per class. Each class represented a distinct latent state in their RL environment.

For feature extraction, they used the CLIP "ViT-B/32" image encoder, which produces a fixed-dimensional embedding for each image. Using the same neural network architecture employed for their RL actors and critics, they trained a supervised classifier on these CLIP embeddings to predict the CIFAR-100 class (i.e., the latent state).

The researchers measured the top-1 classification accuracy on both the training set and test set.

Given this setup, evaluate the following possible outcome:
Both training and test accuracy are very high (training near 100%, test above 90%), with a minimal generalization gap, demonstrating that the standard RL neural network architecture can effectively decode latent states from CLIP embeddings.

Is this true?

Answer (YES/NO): NO